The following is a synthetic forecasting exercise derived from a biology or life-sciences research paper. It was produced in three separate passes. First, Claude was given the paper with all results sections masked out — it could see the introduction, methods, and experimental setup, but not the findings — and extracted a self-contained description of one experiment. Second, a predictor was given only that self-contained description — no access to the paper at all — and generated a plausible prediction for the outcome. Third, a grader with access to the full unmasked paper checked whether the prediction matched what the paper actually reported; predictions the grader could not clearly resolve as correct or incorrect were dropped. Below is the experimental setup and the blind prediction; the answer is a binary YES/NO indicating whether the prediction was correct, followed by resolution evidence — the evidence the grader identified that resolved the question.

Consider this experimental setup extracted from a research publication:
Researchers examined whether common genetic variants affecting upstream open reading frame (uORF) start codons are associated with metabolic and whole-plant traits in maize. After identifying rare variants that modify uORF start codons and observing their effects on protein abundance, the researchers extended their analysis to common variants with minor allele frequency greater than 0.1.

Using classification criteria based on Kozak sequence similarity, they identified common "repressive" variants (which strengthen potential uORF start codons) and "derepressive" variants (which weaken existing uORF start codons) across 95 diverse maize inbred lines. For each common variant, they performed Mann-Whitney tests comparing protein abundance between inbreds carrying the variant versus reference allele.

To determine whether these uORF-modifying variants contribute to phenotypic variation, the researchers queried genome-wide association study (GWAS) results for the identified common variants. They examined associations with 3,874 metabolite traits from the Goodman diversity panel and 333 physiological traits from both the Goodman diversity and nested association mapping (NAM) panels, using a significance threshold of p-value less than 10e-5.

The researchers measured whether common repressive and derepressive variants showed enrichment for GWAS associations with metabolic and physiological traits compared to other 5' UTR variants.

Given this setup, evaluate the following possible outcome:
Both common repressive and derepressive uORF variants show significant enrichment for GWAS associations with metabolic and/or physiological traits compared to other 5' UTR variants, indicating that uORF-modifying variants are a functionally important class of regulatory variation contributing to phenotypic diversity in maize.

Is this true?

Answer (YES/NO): NO